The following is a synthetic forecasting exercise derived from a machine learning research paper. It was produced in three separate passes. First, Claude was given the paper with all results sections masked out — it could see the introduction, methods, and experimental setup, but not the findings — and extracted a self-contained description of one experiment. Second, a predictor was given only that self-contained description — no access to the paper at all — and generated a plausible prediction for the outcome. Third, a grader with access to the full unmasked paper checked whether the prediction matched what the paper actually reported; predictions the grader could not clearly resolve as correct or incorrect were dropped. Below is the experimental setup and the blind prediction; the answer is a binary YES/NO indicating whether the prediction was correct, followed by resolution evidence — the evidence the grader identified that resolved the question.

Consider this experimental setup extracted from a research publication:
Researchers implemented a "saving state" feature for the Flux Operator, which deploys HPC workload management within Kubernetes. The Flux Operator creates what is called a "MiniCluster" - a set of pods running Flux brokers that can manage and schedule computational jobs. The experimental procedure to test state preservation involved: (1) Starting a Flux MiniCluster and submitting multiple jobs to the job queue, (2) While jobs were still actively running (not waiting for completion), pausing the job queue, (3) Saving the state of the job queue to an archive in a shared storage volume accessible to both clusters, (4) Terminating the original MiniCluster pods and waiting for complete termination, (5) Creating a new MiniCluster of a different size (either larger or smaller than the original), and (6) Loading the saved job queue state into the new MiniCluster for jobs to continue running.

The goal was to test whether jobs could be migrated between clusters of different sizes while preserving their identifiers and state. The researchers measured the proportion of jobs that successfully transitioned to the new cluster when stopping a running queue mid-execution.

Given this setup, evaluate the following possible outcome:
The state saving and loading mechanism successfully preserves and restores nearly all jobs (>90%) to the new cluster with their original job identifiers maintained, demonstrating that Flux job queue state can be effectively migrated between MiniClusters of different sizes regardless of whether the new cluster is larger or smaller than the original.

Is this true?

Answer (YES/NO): NO